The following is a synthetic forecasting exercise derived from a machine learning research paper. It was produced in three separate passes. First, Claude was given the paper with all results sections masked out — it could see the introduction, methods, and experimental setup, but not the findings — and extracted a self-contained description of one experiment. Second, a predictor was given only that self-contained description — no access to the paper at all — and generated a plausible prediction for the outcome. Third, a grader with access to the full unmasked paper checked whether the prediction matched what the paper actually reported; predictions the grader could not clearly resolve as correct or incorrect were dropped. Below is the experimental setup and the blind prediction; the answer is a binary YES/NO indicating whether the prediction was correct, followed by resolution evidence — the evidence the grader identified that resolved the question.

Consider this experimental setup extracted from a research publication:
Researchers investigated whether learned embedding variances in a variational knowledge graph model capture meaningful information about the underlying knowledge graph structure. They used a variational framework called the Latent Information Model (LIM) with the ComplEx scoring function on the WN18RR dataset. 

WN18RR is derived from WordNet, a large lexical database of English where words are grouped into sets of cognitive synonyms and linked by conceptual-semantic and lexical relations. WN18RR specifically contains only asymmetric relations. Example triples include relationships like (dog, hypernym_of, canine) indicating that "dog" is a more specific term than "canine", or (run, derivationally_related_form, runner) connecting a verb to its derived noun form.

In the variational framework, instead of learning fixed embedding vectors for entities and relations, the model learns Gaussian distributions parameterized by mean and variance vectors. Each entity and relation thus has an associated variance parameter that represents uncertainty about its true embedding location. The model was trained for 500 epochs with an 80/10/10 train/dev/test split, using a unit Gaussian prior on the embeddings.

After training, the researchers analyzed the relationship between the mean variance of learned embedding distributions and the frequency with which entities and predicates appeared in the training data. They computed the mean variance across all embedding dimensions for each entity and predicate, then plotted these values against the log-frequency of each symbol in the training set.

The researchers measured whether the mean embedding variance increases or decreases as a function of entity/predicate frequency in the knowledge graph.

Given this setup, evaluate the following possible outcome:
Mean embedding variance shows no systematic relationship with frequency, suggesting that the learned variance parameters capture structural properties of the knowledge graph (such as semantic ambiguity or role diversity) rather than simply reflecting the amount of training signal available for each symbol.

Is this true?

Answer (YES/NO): NO